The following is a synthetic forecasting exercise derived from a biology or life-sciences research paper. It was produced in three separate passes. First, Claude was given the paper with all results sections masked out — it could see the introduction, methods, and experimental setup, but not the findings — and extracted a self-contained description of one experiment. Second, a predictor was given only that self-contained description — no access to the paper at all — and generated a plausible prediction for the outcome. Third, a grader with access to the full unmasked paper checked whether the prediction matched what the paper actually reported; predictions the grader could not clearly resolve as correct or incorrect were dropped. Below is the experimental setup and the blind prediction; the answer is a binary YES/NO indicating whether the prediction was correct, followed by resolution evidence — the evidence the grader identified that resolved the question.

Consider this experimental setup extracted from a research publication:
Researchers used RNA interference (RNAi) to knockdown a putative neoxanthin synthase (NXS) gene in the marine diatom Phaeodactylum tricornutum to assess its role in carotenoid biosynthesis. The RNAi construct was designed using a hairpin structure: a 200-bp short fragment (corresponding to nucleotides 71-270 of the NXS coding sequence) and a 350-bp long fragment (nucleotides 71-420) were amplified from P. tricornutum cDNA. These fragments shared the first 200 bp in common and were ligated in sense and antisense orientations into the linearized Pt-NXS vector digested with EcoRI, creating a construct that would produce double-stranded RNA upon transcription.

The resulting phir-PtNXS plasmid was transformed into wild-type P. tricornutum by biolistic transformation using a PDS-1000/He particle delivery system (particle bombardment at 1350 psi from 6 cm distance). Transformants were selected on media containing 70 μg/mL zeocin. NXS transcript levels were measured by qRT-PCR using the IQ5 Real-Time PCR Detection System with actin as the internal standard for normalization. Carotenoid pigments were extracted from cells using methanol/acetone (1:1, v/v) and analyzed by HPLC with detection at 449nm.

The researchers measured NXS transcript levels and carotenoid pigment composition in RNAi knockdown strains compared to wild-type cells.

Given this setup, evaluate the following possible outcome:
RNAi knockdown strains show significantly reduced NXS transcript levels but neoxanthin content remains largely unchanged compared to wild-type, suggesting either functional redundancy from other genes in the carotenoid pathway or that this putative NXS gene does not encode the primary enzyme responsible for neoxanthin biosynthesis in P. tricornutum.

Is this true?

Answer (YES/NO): NO